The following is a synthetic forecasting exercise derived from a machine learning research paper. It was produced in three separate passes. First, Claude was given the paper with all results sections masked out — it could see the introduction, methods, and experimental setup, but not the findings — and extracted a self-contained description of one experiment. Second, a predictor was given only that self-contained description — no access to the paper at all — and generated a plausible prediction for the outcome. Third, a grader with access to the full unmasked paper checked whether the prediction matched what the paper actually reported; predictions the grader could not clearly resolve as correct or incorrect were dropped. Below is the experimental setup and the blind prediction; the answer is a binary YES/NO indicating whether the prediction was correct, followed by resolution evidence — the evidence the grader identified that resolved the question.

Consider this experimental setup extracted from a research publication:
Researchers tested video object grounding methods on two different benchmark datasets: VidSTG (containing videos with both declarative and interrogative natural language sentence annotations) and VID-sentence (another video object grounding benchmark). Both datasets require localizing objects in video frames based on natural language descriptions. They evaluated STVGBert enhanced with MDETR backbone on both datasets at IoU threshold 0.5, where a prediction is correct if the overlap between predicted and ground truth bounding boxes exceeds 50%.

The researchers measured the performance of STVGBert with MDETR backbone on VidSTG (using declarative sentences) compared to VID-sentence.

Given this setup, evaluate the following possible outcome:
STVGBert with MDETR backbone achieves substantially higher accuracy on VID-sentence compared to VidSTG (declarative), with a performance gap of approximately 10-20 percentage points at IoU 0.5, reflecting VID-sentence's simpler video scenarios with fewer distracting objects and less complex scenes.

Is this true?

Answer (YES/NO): NO